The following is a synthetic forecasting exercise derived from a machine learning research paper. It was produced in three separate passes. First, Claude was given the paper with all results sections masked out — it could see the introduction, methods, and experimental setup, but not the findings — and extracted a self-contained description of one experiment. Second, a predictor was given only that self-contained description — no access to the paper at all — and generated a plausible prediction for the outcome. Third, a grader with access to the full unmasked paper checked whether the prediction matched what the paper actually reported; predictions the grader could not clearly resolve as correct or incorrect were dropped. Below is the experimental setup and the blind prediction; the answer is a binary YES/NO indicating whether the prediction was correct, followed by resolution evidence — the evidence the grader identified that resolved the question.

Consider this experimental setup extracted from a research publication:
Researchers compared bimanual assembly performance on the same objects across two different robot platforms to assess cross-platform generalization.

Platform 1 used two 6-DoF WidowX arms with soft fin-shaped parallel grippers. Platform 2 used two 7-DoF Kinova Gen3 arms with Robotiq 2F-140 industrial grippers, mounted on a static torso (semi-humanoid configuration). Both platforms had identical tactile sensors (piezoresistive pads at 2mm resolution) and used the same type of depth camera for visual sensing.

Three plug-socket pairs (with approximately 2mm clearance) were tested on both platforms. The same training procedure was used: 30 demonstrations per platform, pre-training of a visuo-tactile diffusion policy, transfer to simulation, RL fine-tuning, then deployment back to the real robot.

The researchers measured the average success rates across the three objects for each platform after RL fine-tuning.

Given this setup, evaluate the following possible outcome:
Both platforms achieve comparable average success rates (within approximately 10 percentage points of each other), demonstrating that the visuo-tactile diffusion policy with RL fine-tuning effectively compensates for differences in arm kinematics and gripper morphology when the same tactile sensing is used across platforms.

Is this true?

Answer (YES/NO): NO